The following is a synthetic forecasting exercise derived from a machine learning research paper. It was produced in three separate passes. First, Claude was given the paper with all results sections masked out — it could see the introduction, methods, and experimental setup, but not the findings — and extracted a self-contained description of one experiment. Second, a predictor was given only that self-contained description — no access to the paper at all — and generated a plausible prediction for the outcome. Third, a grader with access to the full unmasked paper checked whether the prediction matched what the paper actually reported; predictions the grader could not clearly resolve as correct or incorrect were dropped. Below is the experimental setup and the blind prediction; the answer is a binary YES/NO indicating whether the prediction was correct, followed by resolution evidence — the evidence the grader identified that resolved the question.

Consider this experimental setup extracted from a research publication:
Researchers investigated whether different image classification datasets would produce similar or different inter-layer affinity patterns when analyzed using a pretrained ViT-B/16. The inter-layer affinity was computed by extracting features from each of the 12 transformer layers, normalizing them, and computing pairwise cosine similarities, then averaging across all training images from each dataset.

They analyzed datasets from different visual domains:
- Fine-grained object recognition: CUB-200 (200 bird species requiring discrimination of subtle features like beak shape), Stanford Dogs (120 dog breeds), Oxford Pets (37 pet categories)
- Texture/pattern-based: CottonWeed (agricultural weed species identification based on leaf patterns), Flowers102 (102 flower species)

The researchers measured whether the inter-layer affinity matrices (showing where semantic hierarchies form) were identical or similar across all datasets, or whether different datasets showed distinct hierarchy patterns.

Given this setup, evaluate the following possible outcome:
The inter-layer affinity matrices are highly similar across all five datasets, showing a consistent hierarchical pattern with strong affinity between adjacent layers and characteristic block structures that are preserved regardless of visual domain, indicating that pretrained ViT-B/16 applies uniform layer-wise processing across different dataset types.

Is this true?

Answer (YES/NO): NO